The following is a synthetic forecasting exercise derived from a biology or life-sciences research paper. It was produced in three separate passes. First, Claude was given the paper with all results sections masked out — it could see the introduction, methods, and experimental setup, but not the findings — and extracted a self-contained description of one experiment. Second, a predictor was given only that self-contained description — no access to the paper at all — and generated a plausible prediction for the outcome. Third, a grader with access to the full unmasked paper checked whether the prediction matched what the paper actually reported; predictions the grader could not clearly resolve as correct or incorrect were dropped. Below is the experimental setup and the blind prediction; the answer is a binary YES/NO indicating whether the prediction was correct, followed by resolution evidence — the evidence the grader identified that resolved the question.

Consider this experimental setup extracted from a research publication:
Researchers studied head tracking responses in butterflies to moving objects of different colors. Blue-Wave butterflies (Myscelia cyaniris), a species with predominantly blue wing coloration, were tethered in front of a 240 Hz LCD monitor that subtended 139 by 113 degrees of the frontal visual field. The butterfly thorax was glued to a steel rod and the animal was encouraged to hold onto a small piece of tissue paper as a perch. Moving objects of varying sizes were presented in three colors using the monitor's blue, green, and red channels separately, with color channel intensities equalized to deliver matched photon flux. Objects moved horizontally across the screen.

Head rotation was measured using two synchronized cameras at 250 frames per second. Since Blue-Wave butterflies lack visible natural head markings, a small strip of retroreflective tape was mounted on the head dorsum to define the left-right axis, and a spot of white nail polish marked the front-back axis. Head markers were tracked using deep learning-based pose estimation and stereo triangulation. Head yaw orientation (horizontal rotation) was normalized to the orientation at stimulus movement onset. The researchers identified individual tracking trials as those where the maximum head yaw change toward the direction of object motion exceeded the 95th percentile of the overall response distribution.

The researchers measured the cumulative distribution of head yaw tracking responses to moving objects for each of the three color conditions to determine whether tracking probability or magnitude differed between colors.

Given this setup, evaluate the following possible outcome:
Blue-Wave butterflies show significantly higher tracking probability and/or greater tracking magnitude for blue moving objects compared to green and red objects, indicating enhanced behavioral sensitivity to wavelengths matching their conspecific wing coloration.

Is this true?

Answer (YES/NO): NO